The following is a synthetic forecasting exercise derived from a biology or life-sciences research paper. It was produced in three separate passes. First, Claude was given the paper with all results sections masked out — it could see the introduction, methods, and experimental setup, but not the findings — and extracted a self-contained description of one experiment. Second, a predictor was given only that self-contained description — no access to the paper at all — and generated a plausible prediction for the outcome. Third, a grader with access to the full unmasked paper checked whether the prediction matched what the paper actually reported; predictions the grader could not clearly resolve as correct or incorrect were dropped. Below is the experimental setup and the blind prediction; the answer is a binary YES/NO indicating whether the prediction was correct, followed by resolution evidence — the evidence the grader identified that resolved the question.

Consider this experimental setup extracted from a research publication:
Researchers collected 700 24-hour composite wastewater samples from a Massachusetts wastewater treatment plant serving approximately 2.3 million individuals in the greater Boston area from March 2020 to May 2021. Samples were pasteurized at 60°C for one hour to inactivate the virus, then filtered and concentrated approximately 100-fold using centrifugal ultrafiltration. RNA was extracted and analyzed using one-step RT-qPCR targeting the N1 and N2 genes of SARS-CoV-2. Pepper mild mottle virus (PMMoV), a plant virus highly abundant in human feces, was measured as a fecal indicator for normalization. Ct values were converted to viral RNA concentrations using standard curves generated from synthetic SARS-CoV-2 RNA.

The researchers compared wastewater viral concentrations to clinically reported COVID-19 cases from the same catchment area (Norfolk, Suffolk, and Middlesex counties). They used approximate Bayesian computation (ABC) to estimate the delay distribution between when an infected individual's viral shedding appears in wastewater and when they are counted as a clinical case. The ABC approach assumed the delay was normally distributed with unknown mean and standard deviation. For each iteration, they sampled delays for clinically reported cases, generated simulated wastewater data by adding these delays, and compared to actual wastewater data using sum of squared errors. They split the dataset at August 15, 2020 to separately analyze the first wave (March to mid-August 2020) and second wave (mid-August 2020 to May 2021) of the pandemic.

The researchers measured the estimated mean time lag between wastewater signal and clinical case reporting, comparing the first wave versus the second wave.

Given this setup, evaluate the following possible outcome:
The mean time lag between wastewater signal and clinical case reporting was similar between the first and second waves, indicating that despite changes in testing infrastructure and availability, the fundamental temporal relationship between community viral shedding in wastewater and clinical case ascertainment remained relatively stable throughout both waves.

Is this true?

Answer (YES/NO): NO